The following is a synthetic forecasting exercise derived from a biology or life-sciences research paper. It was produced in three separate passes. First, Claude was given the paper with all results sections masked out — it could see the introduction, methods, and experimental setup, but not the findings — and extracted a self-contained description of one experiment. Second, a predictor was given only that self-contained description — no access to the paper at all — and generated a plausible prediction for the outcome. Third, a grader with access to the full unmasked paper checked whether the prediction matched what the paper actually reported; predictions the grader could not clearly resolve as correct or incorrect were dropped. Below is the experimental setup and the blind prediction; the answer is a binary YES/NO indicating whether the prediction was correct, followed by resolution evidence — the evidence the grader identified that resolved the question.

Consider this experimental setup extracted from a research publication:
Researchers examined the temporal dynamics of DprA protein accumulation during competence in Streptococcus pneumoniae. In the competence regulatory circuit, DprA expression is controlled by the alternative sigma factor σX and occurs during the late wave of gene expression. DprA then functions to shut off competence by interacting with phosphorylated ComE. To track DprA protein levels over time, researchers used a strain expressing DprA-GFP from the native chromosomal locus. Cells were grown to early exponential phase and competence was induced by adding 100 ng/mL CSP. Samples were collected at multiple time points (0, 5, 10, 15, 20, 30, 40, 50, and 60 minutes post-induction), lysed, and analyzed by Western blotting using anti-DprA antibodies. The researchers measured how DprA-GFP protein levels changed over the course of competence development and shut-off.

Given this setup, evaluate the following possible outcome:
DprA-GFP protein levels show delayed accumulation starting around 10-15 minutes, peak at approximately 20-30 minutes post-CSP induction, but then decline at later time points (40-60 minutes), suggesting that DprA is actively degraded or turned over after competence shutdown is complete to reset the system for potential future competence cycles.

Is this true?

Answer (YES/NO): NO